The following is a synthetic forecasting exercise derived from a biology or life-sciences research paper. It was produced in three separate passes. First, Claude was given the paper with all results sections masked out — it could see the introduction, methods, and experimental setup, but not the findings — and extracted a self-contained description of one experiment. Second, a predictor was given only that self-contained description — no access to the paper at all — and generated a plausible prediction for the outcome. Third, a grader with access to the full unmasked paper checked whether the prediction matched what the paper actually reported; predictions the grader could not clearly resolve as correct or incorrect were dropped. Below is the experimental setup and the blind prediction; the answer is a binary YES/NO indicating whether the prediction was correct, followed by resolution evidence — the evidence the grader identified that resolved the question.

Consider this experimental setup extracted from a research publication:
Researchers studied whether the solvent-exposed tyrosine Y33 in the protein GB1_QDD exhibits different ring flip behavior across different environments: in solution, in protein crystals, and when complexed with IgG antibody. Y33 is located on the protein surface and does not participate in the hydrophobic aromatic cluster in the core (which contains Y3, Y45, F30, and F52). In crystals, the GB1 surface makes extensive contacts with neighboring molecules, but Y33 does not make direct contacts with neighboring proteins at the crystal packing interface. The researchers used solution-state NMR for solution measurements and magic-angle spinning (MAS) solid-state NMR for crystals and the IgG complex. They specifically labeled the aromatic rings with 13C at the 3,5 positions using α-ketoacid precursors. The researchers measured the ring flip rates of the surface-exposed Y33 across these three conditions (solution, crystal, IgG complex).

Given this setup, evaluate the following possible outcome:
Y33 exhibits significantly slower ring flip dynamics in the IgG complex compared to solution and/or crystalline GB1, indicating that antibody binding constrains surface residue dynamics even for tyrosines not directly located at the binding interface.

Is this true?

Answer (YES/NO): NO